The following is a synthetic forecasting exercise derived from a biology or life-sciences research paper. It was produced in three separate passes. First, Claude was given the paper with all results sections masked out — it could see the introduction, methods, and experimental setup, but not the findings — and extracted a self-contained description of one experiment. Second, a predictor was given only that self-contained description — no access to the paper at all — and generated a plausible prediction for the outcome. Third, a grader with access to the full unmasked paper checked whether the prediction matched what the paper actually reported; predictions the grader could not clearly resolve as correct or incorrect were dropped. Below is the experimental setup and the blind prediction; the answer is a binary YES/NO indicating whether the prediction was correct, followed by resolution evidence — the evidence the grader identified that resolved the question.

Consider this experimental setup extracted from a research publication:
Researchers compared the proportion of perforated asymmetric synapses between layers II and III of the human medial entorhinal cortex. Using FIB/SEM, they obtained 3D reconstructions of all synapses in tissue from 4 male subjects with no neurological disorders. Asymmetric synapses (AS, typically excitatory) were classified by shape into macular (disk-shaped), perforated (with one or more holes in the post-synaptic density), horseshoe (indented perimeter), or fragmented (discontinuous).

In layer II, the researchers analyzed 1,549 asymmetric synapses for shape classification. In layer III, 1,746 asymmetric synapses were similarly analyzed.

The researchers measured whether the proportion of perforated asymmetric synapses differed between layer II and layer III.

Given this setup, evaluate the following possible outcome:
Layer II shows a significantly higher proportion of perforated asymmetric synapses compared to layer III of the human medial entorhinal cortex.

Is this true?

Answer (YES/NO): NO